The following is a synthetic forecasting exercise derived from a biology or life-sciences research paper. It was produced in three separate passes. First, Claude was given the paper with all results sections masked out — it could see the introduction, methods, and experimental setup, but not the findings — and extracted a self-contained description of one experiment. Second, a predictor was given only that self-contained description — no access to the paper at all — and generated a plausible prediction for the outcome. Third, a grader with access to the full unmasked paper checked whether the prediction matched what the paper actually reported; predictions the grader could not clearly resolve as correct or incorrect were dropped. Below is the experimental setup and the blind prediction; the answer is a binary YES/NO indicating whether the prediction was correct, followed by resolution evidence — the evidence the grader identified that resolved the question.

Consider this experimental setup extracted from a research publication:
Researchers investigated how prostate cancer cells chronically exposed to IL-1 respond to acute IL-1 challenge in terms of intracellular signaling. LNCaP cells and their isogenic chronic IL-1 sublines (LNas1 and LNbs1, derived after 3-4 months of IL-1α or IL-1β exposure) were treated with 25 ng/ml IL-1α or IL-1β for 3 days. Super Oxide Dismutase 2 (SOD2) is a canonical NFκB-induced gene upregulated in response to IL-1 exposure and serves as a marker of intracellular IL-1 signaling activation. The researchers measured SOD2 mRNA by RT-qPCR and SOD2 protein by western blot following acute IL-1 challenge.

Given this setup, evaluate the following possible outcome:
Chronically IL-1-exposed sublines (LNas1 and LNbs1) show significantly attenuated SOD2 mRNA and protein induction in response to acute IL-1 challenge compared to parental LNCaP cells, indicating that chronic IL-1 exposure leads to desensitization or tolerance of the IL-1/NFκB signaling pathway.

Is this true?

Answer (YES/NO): YES